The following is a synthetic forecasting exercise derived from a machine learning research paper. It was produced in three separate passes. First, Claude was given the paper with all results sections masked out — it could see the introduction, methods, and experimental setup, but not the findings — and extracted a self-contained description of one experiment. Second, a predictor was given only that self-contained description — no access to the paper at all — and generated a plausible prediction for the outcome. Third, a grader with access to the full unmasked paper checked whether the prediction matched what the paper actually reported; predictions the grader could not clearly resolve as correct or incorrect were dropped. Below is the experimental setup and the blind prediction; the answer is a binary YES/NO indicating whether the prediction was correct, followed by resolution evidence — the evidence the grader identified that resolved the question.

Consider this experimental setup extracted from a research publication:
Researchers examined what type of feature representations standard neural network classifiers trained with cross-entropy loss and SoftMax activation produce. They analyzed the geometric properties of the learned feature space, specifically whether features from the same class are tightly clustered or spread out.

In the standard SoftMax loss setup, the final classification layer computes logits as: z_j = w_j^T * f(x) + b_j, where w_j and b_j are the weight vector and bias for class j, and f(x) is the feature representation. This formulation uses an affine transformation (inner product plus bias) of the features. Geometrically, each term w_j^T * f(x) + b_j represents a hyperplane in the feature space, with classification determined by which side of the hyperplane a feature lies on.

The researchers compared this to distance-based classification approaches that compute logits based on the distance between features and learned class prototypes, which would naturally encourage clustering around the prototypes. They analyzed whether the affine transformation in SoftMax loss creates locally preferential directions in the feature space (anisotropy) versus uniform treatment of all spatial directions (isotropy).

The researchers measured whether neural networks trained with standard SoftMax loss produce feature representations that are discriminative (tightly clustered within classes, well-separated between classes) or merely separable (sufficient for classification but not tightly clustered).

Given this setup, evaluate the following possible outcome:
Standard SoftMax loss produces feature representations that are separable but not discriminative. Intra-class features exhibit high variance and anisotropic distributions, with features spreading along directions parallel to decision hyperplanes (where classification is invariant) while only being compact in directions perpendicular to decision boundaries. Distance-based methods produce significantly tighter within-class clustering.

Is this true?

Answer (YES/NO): NO